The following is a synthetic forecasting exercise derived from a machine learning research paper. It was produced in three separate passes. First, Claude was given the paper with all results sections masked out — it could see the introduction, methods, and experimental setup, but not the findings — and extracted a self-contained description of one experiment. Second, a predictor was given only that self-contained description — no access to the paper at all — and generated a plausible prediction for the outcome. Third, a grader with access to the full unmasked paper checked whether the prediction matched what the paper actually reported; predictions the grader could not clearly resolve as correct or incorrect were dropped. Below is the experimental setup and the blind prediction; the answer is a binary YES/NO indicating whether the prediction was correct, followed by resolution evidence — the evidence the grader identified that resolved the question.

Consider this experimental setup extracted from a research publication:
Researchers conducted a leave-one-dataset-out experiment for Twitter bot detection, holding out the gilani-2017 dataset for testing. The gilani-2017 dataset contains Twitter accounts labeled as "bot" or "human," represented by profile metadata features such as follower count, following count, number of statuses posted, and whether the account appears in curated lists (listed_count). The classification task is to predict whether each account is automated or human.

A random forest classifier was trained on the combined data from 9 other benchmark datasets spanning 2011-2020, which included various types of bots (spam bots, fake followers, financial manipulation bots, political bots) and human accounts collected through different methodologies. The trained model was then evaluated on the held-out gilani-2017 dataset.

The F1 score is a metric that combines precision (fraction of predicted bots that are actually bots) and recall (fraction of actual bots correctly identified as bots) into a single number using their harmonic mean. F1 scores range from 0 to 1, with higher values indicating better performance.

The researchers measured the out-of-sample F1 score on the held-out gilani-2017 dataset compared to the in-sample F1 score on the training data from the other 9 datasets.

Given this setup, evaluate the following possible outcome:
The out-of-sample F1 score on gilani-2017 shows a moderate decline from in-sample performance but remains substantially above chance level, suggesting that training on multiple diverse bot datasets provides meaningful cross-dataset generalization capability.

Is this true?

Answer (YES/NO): NO